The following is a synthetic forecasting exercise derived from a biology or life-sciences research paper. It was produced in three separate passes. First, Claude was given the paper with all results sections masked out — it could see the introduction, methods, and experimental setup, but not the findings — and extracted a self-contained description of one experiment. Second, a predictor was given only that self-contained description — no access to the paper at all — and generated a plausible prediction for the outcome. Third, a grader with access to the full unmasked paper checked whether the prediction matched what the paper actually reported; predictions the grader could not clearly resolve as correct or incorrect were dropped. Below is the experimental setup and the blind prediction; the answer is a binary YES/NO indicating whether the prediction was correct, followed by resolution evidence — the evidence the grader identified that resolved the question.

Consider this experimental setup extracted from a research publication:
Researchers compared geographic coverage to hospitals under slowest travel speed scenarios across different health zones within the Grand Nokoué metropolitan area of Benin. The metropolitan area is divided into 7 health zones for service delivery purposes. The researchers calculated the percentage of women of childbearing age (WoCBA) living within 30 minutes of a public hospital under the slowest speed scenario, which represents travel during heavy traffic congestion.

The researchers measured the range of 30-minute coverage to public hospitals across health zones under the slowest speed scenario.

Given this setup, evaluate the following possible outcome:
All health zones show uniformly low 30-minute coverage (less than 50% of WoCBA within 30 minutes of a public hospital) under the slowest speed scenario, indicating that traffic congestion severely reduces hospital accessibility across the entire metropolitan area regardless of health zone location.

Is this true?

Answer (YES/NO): NO